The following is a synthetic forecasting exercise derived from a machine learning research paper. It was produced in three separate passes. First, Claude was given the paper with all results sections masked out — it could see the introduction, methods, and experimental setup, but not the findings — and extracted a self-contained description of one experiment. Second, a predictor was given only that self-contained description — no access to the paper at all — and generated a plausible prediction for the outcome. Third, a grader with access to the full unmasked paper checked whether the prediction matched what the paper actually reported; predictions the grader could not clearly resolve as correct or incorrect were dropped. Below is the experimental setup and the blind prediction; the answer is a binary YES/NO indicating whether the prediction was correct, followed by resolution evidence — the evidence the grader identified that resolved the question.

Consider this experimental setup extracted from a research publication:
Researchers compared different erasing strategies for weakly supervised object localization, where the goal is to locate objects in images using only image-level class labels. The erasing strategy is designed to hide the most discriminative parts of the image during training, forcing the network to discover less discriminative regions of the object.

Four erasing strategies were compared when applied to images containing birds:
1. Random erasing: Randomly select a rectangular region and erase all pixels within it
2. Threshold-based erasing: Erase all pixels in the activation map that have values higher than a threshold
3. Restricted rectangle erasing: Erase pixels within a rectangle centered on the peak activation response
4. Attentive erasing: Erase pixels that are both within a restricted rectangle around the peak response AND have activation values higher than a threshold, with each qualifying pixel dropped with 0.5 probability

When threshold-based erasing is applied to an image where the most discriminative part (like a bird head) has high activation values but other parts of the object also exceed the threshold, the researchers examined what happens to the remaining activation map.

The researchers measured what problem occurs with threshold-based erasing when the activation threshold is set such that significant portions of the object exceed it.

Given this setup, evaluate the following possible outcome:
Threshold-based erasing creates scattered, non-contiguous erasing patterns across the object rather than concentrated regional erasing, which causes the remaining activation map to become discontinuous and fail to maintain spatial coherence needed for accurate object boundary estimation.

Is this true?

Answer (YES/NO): NO